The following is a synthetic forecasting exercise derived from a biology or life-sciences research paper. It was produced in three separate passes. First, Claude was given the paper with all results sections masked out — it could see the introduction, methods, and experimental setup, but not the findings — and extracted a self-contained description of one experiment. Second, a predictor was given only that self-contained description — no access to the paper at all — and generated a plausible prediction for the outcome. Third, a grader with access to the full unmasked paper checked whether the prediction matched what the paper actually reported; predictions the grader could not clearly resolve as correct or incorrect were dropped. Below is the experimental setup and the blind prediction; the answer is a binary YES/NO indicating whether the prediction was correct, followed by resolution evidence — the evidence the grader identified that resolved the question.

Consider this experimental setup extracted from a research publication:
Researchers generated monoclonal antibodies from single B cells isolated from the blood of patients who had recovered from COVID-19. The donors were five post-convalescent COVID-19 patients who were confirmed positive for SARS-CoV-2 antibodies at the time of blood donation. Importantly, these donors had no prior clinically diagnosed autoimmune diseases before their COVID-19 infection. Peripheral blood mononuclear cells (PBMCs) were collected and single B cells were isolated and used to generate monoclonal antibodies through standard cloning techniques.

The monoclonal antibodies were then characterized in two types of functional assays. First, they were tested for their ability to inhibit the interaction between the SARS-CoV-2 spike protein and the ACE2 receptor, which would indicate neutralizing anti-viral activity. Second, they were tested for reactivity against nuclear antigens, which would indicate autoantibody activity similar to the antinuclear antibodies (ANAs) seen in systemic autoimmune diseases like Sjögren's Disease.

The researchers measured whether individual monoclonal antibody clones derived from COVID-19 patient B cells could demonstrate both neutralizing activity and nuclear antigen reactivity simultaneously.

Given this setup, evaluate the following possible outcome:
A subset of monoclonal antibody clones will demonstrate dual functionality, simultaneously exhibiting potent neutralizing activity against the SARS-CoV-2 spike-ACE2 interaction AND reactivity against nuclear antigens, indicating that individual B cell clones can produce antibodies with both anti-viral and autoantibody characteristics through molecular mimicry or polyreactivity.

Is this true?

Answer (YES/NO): YES